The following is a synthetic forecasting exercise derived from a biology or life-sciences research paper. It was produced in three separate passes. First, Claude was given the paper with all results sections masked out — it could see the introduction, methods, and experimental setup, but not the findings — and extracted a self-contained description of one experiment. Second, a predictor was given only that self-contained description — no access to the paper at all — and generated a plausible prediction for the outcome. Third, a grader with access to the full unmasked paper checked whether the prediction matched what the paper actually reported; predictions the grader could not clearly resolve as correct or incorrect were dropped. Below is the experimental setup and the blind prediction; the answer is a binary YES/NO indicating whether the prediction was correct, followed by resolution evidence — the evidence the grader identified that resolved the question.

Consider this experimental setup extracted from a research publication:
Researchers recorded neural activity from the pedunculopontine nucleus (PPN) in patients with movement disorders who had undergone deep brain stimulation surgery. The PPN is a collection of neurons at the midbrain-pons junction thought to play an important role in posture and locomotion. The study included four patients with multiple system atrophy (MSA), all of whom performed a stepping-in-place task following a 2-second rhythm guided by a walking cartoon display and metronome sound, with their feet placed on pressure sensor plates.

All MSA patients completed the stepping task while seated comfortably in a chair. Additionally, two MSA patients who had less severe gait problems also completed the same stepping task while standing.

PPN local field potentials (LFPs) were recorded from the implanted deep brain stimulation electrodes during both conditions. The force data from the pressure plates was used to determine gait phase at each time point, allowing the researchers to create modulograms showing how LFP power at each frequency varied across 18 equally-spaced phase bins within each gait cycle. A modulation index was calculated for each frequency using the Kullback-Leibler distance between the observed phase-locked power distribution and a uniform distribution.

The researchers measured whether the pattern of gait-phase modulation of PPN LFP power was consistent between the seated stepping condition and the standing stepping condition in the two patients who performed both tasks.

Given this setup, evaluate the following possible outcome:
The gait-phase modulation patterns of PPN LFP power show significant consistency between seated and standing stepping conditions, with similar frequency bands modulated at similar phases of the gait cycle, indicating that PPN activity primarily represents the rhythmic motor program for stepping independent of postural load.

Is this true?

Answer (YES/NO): NO